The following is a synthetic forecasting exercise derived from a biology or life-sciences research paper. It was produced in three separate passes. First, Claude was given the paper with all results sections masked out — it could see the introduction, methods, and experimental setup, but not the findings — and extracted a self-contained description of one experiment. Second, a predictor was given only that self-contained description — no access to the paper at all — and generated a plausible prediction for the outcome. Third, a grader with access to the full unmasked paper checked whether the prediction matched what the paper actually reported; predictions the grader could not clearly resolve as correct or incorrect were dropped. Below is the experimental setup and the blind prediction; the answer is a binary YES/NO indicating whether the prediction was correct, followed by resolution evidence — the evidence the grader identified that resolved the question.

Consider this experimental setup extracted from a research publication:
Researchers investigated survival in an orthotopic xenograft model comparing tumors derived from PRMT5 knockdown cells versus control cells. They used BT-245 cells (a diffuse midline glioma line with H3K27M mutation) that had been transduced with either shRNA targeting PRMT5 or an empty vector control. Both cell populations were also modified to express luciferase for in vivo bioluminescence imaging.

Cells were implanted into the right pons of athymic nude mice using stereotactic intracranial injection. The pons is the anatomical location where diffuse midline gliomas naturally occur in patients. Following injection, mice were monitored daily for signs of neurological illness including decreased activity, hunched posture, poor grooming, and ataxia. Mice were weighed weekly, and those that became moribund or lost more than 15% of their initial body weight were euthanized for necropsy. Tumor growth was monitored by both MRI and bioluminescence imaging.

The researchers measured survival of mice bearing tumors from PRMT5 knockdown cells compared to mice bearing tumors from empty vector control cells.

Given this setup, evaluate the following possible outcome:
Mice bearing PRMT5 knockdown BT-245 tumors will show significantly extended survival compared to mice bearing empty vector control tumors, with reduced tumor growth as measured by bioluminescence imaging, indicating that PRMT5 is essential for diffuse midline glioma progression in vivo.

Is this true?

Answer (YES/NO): YES